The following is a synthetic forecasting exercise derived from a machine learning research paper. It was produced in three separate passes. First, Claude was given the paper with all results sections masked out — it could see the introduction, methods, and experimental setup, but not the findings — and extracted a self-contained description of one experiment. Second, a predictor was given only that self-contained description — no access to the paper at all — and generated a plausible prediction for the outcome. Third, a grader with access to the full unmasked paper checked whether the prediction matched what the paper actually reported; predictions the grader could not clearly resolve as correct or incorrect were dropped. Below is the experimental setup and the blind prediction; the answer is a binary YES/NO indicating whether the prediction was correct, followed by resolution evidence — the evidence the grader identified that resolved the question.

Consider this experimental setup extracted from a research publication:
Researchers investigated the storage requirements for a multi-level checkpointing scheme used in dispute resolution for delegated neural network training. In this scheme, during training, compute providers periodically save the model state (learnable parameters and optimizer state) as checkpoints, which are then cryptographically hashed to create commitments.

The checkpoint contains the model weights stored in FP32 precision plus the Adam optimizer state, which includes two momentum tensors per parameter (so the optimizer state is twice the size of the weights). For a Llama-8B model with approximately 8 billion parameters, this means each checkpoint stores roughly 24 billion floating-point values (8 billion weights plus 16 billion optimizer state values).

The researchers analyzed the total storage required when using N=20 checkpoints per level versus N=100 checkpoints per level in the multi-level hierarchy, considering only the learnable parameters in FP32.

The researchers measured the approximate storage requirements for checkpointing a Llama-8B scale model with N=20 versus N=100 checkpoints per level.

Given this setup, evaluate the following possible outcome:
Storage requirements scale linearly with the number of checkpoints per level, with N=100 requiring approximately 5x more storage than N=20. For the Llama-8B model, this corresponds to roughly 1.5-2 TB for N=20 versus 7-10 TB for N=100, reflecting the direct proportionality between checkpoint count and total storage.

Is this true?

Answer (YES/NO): NO